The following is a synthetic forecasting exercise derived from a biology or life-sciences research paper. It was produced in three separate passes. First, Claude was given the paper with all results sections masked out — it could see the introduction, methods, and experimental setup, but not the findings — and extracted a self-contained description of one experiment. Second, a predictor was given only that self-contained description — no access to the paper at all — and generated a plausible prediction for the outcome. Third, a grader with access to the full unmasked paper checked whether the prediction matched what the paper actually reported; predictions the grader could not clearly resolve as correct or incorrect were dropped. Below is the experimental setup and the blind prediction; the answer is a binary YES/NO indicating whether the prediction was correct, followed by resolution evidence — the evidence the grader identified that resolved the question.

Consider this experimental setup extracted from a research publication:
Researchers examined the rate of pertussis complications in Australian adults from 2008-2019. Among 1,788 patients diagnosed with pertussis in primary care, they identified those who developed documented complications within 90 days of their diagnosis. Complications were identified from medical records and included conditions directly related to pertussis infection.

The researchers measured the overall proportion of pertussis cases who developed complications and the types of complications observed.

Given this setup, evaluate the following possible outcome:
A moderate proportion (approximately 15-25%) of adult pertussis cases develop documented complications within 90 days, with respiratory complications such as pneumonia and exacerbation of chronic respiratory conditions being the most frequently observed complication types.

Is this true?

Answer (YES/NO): NO